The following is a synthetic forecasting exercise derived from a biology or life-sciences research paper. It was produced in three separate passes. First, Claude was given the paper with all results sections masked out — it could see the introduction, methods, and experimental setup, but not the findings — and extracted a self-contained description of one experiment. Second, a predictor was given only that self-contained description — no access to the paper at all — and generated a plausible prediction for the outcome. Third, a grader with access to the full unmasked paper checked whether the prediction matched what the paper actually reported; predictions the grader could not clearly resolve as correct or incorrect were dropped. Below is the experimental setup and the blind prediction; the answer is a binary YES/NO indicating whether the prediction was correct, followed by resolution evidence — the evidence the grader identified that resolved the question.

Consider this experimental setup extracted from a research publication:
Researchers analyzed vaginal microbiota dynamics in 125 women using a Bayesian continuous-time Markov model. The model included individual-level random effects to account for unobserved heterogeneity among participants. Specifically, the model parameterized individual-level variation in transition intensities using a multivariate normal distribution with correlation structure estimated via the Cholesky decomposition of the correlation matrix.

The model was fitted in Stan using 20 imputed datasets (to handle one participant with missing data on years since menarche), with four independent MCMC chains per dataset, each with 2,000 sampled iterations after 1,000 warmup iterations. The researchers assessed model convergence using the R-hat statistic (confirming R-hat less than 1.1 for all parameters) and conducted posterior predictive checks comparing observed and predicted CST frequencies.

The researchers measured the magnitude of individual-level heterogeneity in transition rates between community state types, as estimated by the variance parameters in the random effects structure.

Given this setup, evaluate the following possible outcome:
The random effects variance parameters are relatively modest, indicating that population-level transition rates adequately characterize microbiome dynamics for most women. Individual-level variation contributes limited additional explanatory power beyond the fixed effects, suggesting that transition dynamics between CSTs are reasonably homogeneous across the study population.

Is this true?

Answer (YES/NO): NO